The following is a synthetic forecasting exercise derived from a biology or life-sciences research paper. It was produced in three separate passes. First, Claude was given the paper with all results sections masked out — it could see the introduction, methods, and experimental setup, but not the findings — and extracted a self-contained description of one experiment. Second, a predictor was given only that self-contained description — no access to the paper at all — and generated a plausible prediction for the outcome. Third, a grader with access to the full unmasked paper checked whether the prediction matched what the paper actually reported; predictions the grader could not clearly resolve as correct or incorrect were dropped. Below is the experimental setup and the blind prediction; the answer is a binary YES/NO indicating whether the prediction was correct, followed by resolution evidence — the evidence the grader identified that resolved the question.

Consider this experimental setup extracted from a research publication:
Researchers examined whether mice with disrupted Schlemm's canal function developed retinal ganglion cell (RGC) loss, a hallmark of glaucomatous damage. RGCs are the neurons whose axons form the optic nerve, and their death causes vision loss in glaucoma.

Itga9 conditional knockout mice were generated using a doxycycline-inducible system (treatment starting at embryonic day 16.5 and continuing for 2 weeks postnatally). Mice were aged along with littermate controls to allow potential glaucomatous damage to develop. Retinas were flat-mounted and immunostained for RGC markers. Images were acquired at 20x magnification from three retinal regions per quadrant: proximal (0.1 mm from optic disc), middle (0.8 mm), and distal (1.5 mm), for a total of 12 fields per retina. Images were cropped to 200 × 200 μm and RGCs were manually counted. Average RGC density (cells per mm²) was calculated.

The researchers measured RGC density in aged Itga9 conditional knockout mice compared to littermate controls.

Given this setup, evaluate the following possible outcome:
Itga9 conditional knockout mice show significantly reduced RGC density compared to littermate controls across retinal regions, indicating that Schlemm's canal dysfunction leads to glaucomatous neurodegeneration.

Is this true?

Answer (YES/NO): NO